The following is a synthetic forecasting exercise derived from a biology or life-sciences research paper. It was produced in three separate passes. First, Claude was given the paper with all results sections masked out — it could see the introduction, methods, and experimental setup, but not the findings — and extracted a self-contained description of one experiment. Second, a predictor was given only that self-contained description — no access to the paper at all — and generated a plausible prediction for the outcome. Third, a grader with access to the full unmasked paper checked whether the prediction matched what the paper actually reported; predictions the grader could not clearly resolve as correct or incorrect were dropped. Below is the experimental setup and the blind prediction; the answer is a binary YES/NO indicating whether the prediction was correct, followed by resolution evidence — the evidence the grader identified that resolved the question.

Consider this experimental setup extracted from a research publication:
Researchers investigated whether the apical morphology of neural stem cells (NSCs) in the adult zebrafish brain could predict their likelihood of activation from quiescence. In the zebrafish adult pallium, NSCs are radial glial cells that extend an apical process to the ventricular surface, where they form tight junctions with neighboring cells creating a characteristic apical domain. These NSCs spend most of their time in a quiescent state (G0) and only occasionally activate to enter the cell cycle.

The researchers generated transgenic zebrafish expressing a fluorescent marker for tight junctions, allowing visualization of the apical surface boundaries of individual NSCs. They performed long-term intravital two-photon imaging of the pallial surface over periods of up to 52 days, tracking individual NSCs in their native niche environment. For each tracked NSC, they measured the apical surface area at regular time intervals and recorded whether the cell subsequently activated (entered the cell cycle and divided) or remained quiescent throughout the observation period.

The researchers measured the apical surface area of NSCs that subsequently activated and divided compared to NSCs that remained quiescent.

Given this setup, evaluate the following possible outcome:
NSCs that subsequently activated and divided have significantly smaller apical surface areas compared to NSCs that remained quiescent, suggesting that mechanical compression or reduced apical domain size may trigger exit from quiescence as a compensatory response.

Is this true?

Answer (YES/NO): NO